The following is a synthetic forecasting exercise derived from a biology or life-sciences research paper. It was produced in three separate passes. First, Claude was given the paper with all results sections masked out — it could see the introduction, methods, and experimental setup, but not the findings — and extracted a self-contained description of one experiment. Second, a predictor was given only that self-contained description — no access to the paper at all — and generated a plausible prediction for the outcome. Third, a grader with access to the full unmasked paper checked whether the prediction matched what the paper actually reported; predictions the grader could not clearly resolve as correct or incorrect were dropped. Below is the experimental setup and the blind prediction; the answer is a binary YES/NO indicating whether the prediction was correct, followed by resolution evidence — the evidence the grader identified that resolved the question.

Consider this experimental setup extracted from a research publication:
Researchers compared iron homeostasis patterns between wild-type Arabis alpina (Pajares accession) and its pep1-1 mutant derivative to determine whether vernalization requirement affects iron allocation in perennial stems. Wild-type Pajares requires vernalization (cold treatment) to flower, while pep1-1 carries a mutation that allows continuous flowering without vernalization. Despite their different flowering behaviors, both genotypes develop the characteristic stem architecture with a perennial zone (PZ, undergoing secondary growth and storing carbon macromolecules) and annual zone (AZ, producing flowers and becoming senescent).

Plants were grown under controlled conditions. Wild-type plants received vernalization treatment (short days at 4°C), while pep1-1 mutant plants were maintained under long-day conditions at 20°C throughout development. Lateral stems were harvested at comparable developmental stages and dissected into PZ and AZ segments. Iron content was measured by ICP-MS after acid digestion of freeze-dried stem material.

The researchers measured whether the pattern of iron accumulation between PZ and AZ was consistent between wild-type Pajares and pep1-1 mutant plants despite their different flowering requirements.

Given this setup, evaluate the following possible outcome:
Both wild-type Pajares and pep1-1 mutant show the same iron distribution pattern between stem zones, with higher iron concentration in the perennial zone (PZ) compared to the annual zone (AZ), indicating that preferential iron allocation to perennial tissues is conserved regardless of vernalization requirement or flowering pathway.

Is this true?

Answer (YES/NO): YES